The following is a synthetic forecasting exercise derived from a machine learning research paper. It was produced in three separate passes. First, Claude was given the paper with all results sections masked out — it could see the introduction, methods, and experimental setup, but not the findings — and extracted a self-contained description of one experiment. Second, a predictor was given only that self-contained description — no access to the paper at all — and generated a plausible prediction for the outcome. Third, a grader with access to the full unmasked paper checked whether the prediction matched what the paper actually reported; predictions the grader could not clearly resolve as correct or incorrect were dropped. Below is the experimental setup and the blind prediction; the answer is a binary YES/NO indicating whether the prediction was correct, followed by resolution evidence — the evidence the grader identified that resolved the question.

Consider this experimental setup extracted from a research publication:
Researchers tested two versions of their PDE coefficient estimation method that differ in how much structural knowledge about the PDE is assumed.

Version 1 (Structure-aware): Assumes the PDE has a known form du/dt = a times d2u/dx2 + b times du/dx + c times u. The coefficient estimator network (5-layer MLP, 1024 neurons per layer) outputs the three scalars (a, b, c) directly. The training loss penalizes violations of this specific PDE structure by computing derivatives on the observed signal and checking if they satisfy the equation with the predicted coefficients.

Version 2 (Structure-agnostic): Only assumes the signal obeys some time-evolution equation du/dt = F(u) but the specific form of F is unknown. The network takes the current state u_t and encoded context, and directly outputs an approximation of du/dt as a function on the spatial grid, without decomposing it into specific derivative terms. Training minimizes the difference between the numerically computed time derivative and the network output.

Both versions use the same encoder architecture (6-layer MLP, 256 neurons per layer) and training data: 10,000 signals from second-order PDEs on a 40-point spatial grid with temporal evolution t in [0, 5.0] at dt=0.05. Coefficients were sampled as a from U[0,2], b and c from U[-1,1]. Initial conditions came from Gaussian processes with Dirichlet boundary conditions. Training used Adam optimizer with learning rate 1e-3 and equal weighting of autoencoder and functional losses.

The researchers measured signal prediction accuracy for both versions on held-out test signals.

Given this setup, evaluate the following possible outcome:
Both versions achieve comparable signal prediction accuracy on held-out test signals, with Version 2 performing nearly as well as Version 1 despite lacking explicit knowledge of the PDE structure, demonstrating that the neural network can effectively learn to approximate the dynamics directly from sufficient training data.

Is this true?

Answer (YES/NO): NO